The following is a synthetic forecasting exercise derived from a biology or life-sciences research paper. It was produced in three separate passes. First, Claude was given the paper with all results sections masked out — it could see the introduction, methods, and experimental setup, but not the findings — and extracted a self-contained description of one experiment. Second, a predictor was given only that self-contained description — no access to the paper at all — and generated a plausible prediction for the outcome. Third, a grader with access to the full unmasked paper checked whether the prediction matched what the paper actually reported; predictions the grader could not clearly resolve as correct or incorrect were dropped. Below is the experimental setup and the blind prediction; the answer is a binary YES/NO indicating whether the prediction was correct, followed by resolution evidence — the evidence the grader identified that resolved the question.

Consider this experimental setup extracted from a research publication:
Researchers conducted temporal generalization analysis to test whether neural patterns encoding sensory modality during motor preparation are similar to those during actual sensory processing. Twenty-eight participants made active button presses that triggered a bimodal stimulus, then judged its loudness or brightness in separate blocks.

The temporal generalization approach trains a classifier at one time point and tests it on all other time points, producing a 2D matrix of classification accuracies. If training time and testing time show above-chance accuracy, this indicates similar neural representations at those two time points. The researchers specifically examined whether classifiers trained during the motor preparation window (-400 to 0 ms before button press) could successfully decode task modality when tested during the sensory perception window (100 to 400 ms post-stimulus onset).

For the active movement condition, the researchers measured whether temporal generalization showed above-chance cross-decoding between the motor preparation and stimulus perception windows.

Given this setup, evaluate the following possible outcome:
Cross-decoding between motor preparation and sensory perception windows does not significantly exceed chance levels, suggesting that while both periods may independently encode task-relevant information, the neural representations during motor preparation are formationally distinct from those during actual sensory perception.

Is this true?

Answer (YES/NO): NO